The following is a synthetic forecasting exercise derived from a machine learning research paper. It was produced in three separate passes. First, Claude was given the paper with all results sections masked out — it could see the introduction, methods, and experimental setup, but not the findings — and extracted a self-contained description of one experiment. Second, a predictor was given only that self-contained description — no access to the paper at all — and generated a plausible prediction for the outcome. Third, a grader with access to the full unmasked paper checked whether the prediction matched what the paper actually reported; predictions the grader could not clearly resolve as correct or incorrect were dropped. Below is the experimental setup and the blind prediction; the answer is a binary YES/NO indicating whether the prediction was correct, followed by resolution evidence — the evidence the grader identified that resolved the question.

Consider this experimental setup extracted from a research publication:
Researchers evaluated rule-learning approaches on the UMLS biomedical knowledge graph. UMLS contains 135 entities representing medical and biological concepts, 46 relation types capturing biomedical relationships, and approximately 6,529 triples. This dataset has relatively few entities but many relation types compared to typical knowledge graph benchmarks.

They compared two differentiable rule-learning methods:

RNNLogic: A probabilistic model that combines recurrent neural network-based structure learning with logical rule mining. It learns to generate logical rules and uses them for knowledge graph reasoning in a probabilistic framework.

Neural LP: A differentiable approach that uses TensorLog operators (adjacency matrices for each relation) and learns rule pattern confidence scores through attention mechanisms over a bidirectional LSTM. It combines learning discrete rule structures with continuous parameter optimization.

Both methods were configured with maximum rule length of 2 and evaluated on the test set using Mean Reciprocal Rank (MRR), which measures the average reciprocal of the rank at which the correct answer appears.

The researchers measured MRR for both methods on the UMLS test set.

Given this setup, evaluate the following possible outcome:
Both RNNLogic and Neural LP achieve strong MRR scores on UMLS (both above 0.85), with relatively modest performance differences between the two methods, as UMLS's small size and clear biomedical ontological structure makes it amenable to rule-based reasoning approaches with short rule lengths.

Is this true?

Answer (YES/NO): NO